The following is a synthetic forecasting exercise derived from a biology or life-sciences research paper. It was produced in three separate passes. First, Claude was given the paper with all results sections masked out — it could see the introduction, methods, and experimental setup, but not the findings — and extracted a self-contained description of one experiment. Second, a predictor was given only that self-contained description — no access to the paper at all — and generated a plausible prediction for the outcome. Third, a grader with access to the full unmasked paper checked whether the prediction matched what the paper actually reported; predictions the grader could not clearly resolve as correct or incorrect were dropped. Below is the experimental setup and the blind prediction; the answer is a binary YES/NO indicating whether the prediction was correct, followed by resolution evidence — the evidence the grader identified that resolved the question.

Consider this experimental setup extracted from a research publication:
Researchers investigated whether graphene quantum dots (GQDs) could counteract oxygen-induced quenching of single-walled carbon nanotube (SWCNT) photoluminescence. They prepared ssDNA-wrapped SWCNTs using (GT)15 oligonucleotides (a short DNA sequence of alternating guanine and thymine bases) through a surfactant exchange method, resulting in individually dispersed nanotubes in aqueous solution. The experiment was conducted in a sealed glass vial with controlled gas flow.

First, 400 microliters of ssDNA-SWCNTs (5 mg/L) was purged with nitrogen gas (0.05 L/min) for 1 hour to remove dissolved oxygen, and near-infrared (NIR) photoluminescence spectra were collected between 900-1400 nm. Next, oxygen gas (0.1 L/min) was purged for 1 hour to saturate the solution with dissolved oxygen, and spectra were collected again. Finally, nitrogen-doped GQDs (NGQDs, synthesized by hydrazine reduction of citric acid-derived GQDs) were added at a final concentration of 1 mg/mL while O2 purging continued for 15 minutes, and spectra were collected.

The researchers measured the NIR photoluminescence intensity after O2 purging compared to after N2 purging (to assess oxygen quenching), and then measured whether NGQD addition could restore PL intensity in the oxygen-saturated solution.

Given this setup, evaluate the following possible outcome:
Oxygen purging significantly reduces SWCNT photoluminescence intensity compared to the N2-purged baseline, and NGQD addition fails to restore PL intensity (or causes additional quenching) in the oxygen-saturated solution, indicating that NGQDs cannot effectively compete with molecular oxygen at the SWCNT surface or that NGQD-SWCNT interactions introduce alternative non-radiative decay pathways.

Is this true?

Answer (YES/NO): NO